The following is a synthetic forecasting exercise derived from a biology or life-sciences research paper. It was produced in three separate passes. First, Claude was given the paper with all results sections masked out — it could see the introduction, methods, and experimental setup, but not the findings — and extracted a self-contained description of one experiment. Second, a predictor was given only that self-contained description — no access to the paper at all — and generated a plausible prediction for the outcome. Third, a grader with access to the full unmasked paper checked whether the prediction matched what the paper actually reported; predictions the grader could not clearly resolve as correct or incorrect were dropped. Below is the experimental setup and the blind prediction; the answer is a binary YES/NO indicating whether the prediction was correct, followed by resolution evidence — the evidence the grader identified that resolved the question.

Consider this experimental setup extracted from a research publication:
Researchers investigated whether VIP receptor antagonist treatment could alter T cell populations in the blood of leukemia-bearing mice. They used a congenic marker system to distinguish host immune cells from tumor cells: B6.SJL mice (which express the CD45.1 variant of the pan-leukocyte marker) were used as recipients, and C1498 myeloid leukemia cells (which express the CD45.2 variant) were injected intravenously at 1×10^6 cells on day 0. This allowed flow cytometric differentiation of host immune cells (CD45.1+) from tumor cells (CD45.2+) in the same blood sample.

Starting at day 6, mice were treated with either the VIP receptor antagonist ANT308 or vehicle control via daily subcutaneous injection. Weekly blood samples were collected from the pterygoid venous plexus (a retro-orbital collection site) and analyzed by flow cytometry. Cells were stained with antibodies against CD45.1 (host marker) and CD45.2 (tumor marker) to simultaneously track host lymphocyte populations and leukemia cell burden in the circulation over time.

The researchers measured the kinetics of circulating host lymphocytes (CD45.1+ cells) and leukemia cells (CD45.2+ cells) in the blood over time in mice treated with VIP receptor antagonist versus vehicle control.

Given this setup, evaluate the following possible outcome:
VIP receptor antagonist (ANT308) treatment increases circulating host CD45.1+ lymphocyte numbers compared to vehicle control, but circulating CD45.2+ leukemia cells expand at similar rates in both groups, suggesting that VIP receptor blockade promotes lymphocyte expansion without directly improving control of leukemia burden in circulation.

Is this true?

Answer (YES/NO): NO